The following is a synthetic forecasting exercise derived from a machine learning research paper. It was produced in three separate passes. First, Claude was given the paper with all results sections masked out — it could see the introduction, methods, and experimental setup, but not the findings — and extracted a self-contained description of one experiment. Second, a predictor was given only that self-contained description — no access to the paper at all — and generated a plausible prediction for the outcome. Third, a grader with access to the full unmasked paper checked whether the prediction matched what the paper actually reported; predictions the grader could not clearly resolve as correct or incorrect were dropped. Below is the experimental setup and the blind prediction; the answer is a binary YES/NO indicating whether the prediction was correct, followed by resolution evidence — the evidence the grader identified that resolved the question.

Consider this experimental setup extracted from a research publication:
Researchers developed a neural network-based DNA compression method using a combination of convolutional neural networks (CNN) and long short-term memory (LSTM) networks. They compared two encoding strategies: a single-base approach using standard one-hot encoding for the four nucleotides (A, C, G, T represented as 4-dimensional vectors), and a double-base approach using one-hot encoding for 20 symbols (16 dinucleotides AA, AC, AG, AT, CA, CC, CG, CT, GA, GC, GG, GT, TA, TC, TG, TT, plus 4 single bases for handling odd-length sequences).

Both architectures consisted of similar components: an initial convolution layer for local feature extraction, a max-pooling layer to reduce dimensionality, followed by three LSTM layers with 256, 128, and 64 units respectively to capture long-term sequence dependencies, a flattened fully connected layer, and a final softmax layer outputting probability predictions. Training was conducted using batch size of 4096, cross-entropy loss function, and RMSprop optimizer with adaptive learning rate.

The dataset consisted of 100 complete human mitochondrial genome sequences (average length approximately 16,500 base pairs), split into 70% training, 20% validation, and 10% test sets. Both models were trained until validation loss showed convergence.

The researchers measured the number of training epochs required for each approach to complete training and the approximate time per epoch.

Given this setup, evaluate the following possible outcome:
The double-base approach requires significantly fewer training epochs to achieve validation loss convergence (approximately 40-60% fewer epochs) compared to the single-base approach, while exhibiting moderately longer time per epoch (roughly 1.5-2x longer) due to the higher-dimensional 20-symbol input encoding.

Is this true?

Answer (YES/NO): NO